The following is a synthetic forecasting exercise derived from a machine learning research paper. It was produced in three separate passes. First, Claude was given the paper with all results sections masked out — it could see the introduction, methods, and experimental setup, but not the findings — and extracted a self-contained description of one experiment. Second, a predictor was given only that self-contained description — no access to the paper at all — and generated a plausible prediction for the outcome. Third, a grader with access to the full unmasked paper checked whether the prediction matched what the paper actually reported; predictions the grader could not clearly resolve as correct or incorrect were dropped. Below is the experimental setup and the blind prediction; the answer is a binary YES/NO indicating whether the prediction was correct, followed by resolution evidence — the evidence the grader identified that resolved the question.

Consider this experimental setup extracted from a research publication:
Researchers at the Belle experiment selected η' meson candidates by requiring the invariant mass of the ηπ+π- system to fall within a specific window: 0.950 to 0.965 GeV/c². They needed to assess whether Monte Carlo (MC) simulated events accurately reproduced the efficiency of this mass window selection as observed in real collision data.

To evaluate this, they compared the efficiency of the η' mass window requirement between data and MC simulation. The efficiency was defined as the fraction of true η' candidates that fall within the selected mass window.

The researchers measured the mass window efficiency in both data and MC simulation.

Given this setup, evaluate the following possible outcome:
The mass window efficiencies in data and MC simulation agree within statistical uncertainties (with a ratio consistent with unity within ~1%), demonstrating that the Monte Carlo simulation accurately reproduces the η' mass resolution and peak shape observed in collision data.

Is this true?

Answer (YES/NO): NO